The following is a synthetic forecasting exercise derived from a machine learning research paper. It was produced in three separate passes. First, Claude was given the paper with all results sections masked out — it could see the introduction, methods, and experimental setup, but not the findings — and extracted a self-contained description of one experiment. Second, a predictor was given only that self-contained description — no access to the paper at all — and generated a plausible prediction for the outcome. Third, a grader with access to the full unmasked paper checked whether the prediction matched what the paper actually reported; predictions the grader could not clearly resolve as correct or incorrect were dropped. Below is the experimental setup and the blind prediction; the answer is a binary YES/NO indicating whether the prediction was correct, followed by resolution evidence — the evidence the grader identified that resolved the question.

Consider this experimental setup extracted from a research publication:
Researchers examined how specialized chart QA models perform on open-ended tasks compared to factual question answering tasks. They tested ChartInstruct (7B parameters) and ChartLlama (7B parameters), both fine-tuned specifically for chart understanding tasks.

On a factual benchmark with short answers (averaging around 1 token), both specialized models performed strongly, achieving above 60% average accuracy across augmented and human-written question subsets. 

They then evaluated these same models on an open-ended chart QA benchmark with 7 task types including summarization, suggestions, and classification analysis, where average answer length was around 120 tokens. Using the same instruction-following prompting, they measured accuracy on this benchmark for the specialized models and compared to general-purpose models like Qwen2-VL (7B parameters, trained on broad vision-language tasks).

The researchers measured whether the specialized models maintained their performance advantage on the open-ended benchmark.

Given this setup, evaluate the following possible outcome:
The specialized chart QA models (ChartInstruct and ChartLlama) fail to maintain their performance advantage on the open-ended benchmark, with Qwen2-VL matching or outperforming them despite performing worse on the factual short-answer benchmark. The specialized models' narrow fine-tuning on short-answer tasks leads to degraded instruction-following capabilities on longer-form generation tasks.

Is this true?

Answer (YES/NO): NO